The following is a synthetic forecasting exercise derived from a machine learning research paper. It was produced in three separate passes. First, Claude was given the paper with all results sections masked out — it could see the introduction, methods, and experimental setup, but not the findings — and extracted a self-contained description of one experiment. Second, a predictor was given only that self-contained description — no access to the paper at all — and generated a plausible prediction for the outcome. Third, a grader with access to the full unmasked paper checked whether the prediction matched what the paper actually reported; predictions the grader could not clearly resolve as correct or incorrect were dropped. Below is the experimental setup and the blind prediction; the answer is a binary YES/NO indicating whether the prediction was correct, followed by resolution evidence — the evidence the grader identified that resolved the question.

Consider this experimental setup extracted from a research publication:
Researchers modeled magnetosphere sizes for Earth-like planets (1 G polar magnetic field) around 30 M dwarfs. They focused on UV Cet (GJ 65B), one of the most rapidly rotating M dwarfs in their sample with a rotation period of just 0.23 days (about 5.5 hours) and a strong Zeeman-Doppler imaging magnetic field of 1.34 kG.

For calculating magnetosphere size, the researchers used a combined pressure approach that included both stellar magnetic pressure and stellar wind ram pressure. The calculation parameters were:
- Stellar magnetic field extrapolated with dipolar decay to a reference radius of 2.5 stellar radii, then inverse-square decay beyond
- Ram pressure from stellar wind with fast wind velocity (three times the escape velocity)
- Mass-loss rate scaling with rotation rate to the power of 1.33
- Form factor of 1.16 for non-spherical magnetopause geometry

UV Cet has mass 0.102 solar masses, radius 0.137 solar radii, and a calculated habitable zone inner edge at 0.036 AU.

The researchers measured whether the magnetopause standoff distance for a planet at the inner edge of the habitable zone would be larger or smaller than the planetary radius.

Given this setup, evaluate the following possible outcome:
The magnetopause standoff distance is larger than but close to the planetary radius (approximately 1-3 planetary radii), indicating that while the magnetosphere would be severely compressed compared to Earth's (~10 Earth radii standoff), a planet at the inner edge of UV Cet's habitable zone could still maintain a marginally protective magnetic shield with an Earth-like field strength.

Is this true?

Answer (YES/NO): NO